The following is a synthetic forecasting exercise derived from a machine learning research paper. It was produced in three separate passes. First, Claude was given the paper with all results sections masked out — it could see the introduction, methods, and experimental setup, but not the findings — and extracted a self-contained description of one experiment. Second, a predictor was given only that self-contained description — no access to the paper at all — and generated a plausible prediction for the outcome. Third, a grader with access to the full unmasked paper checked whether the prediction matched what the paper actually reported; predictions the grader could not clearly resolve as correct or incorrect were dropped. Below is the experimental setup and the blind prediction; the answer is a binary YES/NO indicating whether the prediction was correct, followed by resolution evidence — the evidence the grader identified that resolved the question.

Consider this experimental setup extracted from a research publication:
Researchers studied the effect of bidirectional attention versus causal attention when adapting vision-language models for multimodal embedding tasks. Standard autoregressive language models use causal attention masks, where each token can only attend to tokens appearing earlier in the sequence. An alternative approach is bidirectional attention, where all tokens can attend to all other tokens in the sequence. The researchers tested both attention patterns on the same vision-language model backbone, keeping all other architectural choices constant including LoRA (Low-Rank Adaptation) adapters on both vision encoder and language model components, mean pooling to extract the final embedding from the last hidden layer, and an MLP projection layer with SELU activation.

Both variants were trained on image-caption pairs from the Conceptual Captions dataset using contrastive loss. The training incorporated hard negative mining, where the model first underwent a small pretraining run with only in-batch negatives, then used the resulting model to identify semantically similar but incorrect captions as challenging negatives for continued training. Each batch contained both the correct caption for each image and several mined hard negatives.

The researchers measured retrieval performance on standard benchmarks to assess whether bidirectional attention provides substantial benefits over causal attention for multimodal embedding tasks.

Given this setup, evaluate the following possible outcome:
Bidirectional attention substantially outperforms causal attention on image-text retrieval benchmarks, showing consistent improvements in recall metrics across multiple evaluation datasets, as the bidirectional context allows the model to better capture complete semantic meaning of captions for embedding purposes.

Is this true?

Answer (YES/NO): NO